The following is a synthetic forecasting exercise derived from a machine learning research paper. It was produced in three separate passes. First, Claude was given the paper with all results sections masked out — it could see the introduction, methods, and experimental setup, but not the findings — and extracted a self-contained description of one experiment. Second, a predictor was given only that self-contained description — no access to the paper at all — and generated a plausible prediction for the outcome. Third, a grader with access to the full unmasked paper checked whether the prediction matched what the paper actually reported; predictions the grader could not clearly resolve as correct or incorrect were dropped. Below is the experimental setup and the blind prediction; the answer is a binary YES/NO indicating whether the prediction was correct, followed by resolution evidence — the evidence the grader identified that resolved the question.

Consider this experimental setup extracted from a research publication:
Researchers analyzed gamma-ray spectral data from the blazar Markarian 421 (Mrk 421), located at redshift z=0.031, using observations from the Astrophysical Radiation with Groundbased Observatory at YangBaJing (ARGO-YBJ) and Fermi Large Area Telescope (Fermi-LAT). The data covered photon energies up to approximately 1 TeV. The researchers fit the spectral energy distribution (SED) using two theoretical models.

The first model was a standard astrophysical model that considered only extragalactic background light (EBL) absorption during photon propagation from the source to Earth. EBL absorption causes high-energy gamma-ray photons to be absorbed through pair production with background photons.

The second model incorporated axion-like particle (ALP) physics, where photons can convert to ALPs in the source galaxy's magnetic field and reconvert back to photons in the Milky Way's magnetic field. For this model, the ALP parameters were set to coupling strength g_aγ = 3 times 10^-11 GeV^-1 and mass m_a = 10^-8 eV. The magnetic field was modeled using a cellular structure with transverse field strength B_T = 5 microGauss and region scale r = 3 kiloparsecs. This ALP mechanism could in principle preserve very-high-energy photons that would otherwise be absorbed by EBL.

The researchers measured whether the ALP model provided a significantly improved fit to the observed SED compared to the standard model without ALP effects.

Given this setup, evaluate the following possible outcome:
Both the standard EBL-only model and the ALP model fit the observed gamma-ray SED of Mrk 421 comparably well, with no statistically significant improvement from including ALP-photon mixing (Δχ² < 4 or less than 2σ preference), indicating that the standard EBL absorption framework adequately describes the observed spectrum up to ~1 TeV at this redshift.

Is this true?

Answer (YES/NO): YES